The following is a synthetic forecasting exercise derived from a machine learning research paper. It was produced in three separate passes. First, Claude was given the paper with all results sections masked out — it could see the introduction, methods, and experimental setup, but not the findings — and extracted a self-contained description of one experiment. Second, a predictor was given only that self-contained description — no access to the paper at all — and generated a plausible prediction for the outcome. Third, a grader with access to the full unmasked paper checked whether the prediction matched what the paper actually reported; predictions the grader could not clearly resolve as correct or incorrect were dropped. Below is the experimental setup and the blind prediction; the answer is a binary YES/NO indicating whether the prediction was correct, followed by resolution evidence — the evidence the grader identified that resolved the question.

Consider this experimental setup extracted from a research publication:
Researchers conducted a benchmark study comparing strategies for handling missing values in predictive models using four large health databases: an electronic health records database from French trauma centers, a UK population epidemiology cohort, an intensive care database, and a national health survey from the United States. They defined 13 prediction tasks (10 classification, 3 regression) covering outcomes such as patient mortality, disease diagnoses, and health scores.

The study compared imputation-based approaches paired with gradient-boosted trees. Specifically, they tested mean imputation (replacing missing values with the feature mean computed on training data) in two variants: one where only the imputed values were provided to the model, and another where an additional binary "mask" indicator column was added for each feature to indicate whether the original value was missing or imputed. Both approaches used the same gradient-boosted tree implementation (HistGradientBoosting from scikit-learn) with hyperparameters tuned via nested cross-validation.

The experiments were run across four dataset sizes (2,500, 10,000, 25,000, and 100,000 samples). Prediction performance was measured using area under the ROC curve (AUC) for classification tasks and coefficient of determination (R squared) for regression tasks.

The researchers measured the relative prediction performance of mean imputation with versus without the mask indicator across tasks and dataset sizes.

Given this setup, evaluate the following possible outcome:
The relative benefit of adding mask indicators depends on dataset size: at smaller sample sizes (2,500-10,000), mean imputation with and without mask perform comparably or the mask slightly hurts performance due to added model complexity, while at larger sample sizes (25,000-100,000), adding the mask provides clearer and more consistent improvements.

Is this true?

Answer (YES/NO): NO